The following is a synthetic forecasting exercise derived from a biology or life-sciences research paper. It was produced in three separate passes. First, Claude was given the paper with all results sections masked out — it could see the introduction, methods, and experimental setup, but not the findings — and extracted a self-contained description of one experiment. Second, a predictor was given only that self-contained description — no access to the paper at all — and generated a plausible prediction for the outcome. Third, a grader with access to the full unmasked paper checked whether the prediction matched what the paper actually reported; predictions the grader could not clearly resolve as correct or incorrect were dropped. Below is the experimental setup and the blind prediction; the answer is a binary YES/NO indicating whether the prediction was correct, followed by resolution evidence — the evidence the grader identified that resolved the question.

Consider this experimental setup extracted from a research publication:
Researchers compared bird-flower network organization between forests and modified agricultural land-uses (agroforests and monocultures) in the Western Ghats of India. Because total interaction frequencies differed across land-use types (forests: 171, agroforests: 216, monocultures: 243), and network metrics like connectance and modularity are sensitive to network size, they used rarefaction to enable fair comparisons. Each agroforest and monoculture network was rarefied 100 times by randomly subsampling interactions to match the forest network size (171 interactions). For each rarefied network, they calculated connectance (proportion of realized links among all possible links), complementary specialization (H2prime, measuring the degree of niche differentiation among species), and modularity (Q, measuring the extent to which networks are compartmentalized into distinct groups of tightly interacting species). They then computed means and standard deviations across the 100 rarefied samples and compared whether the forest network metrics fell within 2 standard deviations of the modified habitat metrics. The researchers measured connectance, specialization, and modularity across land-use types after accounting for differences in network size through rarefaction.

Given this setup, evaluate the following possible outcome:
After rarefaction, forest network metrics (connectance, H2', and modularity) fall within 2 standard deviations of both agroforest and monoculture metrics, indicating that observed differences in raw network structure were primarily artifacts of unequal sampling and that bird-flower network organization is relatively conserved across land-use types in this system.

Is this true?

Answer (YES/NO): NO